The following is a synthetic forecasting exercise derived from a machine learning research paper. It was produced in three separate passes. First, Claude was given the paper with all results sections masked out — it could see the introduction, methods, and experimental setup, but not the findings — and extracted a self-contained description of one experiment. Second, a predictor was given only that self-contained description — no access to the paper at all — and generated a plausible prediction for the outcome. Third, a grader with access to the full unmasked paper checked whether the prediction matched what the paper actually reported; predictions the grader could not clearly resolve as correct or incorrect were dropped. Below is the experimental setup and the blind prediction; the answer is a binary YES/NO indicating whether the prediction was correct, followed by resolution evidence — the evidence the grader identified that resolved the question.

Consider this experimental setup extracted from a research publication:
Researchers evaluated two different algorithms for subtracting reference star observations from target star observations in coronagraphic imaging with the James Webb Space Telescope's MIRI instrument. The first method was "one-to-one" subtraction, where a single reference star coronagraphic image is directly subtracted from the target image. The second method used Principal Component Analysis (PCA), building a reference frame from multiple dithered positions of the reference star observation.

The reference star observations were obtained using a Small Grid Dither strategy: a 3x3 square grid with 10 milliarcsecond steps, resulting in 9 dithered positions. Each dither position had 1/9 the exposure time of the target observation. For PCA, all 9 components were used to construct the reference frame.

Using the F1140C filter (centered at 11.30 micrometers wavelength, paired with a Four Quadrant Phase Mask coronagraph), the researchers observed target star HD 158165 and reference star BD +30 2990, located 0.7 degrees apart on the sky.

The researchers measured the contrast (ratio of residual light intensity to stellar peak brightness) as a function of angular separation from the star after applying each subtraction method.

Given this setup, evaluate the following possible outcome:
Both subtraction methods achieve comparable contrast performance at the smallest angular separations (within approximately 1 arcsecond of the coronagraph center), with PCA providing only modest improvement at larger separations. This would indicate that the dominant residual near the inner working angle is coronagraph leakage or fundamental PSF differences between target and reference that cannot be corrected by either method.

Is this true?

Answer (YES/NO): NO